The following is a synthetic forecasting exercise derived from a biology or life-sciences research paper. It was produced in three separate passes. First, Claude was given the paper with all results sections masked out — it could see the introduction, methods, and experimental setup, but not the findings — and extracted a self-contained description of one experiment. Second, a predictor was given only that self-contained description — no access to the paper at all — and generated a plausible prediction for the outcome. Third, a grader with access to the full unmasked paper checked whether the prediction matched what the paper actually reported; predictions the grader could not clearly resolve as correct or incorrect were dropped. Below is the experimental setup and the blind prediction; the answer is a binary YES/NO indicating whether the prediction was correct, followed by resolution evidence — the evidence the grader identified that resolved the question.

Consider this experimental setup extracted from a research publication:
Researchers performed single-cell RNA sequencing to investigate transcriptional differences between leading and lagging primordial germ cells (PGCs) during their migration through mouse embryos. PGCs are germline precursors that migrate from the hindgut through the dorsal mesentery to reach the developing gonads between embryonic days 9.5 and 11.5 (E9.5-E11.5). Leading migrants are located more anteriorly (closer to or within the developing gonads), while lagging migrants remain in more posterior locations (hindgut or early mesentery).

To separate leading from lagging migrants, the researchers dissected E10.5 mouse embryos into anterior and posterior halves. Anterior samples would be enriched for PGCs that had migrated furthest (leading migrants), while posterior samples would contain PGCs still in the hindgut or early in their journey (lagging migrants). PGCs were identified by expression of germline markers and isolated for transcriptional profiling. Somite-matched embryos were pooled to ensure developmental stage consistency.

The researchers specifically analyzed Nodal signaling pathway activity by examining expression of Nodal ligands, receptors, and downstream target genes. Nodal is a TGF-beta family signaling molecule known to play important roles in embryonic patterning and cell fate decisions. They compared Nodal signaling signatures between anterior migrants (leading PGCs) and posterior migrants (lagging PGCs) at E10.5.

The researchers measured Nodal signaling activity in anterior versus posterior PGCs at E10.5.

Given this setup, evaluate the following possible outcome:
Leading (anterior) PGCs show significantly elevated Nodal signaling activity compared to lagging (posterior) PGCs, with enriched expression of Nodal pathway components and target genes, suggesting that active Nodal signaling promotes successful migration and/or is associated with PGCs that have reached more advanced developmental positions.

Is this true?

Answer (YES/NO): YES